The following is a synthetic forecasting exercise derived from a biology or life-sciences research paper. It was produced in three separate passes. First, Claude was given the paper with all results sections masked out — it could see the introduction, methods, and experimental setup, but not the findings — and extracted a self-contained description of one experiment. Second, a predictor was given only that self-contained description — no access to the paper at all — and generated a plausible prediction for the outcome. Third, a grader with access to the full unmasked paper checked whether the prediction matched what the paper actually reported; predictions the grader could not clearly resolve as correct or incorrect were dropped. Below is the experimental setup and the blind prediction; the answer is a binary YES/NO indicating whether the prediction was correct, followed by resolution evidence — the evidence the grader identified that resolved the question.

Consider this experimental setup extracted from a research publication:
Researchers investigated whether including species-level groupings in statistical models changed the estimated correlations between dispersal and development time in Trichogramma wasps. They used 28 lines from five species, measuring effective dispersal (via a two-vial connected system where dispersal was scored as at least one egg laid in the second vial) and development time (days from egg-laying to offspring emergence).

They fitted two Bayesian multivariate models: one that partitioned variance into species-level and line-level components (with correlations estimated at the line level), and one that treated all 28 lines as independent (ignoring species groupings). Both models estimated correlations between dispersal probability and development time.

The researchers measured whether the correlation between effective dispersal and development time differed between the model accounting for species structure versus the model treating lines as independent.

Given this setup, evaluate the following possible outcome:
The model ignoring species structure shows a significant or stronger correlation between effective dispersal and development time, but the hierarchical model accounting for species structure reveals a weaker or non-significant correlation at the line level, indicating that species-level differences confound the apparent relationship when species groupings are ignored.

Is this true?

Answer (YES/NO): NO